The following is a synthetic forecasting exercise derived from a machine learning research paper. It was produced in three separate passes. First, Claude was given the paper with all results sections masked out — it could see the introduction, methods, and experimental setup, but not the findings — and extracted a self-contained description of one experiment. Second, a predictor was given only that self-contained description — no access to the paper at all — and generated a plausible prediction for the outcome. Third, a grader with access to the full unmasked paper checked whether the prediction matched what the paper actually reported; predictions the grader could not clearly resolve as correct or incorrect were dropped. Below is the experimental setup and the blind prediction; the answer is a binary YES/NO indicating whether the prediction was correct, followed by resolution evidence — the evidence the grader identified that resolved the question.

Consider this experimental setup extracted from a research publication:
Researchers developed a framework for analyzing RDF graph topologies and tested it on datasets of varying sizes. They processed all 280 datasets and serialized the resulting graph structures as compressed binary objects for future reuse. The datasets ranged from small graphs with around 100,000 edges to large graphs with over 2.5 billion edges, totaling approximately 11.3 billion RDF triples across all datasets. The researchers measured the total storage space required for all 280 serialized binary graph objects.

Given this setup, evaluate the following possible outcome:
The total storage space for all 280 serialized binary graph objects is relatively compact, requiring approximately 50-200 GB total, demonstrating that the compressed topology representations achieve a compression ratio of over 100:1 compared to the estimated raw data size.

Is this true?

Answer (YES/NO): NO